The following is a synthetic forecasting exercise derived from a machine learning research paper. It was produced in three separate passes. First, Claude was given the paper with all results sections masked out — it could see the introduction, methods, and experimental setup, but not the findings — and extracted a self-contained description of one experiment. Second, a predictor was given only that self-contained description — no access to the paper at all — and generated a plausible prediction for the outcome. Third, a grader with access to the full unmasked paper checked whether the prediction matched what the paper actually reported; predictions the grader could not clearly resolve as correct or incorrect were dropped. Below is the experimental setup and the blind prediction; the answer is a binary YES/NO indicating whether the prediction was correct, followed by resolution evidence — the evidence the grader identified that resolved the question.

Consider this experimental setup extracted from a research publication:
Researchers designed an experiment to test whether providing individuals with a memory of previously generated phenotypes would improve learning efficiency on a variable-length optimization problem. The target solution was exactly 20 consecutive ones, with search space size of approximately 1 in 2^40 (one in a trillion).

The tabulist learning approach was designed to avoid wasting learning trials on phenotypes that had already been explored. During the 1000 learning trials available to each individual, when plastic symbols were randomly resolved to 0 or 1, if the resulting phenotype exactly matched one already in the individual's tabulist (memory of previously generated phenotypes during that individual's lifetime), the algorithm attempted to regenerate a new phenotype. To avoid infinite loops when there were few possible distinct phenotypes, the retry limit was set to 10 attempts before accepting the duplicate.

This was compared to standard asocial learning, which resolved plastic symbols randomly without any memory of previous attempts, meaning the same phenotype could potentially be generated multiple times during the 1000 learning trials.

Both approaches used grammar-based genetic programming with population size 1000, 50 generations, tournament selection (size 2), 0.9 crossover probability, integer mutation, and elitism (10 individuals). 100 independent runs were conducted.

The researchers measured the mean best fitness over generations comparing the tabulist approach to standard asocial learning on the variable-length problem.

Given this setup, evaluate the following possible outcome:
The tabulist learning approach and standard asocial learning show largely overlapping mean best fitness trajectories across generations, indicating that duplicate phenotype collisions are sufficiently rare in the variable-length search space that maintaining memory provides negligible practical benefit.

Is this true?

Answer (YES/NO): NO